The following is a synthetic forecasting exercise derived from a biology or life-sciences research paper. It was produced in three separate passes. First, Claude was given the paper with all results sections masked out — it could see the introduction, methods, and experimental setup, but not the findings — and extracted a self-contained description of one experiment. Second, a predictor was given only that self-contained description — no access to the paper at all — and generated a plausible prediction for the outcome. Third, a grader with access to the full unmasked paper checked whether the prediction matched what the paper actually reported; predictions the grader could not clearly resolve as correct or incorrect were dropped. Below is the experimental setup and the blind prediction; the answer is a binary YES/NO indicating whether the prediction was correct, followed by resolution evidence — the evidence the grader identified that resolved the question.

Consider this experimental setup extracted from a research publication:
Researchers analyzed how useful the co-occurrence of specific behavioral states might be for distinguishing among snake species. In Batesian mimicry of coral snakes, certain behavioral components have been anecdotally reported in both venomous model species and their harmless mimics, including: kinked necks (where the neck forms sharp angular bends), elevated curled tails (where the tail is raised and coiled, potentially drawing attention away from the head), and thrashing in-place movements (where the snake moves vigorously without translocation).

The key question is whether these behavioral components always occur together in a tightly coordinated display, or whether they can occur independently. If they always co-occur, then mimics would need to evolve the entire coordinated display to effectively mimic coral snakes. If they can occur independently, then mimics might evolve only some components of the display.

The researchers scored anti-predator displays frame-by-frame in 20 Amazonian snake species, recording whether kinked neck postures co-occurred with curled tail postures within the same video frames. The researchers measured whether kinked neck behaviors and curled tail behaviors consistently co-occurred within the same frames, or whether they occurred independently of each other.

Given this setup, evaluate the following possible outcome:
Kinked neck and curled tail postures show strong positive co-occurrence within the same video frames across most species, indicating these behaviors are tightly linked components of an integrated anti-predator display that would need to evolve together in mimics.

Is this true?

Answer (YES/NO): NO